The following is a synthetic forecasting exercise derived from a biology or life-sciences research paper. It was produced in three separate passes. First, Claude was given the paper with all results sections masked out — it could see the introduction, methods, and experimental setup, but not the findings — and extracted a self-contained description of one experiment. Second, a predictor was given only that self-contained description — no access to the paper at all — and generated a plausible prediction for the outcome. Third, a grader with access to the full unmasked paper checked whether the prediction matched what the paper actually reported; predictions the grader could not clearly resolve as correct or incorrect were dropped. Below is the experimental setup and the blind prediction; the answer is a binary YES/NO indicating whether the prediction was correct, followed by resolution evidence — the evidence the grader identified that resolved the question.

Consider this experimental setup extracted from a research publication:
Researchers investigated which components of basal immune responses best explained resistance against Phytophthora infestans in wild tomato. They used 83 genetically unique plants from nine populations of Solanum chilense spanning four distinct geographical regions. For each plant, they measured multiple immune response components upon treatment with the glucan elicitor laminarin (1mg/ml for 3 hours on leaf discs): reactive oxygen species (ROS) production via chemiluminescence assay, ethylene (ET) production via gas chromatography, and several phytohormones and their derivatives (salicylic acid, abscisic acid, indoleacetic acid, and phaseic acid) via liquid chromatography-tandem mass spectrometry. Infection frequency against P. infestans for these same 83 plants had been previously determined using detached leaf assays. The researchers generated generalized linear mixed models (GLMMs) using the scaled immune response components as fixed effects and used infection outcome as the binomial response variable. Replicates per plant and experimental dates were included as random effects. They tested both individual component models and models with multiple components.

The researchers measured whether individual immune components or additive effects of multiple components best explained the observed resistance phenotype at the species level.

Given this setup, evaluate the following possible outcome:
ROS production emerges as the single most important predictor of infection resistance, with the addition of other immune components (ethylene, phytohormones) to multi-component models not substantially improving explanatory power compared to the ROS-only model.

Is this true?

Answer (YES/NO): NO